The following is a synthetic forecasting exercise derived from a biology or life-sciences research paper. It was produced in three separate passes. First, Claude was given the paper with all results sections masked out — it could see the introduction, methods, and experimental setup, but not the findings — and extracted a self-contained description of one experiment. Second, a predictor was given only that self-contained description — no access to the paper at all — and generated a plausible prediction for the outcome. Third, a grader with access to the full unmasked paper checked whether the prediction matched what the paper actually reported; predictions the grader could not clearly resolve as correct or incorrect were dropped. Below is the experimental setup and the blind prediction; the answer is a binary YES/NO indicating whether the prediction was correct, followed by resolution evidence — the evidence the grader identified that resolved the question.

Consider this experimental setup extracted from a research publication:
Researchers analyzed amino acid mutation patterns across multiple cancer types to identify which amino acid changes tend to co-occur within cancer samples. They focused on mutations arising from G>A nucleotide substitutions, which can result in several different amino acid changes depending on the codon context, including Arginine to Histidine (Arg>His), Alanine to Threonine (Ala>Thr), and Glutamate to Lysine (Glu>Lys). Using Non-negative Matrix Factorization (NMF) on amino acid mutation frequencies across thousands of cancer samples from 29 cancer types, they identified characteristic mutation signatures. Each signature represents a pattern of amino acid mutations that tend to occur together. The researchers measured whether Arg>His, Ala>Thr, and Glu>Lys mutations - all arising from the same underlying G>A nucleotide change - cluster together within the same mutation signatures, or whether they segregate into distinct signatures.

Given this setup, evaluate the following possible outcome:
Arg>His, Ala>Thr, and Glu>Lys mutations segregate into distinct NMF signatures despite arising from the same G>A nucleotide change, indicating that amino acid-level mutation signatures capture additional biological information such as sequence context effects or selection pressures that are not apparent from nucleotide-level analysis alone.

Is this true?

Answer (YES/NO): NO